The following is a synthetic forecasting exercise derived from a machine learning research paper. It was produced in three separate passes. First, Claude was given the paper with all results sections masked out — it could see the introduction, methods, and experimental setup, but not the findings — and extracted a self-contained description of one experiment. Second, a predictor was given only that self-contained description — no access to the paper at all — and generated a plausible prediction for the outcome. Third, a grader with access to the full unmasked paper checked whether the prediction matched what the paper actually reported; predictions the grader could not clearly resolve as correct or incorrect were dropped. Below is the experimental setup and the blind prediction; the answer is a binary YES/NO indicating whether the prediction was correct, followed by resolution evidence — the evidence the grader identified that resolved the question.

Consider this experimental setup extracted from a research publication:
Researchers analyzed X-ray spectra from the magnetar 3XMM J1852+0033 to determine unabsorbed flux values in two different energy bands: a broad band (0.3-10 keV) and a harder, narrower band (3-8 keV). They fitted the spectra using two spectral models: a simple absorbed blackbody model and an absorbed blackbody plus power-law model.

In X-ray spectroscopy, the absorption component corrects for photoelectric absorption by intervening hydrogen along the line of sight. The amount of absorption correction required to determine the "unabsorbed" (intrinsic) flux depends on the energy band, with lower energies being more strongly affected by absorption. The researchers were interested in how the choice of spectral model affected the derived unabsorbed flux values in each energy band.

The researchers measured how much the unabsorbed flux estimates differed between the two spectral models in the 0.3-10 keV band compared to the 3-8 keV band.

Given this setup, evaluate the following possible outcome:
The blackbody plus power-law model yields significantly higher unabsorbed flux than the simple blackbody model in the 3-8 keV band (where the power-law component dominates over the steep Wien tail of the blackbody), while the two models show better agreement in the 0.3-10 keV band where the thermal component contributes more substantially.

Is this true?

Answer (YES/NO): NO